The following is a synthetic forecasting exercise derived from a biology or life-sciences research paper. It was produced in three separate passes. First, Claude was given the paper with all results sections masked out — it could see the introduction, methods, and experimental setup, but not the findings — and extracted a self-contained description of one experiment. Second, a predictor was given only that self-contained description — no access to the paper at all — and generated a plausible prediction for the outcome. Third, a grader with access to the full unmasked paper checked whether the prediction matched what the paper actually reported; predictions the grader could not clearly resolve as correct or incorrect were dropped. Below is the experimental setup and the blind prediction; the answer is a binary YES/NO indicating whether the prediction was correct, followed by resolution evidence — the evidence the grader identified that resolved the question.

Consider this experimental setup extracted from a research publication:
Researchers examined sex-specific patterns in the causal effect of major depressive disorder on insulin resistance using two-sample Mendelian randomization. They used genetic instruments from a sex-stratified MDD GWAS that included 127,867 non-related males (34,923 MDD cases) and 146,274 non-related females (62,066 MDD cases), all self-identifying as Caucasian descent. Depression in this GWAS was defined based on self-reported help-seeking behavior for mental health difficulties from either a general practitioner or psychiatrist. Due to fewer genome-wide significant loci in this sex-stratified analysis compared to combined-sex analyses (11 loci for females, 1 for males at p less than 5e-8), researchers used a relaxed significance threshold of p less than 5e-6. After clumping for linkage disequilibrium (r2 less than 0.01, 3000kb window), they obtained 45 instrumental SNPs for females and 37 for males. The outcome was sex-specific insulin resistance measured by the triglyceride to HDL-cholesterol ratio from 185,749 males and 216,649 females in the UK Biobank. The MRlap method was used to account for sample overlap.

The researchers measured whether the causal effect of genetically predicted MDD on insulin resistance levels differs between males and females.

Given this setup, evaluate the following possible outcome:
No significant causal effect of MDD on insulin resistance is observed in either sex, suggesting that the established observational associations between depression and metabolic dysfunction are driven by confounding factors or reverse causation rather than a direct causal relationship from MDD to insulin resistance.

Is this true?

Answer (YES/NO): NO